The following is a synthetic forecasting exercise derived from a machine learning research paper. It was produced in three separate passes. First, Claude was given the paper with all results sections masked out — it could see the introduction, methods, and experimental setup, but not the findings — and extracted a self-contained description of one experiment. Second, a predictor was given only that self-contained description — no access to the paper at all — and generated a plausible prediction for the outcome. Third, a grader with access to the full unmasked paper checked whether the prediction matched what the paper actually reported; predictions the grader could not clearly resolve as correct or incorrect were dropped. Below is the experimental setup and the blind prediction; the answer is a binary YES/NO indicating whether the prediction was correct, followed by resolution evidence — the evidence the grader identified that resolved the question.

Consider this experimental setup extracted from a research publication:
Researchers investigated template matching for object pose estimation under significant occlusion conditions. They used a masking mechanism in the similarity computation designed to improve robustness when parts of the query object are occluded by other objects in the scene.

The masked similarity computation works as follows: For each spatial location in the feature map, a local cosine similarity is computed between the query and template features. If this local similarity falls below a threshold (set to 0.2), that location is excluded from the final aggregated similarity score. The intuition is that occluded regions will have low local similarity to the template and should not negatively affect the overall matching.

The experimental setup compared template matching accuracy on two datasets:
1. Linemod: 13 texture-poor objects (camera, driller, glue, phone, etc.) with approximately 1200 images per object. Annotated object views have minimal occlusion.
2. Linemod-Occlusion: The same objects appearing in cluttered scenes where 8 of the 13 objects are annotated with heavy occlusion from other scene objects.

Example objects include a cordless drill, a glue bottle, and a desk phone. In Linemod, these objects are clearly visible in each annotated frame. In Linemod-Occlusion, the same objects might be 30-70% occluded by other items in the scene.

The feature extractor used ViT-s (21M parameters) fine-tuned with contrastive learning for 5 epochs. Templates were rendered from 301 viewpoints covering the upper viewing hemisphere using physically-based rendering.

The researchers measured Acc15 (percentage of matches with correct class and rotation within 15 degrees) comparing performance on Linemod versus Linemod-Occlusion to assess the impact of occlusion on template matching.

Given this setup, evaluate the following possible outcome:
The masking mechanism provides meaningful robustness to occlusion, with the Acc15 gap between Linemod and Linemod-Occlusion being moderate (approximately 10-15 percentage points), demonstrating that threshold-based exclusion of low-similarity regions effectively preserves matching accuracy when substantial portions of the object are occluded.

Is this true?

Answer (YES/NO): NO